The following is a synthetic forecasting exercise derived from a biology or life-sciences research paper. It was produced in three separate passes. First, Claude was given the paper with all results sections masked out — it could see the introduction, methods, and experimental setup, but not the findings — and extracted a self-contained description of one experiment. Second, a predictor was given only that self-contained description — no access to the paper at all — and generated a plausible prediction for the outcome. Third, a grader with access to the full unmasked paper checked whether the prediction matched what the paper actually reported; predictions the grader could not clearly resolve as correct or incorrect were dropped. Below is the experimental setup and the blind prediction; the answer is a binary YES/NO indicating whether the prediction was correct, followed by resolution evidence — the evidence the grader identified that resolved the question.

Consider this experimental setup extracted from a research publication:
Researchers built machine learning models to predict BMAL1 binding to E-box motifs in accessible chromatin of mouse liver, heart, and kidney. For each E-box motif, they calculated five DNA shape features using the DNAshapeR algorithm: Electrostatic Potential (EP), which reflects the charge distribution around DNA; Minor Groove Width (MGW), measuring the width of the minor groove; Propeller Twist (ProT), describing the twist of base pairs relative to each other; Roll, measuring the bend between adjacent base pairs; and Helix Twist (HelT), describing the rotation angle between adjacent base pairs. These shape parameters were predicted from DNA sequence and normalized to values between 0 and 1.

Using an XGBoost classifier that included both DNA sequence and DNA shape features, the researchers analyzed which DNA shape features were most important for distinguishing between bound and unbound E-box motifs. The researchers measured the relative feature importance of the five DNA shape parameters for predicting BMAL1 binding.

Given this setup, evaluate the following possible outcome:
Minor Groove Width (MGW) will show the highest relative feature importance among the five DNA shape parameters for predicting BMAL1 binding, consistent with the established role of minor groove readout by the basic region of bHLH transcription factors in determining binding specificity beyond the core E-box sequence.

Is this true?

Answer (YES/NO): NO